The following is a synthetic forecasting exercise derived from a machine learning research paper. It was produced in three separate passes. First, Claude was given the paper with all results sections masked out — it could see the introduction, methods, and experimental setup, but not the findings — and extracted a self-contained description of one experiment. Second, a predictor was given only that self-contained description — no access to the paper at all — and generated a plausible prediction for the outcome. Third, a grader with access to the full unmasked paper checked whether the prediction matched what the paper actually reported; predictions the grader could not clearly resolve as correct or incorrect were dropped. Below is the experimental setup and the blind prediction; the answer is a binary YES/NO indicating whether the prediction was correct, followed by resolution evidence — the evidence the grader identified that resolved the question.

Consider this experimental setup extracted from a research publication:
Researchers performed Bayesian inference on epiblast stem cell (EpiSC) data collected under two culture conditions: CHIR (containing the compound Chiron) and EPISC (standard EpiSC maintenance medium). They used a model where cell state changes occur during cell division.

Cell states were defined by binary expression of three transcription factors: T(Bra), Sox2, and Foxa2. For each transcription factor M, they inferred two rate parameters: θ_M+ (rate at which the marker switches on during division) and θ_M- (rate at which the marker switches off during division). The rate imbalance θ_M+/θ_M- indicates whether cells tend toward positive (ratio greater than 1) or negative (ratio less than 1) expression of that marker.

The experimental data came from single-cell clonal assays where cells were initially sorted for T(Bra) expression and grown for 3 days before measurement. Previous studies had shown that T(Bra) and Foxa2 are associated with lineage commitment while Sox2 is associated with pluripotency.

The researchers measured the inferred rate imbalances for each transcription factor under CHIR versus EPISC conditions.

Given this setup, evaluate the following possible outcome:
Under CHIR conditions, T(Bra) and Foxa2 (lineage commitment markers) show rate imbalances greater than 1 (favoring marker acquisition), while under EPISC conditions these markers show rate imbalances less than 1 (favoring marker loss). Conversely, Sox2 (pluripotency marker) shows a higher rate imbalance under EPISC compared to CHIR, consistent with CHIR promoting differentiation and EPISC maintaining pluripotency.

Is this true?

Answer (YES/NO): NO